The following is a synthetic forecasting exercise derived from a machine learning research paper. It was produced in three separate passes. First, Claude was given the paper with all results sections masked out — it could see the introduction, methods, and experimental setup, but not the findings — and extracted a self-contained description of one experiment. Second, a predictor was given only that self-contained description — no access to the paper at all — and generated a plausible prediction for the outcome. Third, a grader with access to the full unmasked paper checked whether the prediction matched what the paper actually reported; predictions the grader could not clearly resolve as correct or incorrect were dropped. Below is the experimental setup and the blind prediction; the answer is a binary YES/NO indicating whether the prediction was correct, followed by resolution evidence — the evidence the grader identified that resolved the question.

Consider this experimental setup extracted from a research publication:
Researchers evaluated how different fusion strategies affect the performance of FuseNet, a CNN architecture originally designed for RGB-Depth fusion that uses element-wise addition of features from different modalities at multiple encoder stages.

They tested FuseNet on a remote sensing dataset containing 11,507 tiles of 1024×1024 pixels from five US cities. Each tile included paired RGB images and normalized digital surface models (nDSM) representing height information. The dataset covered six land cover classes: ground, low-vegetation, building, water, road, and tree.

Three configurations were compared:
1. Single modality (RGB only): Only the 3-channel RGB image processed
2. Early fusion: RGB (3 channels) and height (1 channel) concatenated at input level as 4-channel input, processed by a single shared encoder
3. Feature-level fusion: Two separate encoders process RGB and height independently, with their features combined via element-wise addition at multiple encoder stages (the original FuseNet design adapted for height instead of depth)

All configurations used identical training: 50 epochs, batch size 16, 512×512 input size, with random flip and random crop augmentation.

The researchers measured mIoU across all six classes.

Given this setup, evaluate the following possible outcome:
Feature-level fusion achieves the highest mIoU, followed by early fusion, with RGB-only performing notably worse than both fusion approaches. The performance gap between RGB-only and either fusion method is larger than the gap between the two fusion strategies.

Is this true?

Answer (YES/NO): NO